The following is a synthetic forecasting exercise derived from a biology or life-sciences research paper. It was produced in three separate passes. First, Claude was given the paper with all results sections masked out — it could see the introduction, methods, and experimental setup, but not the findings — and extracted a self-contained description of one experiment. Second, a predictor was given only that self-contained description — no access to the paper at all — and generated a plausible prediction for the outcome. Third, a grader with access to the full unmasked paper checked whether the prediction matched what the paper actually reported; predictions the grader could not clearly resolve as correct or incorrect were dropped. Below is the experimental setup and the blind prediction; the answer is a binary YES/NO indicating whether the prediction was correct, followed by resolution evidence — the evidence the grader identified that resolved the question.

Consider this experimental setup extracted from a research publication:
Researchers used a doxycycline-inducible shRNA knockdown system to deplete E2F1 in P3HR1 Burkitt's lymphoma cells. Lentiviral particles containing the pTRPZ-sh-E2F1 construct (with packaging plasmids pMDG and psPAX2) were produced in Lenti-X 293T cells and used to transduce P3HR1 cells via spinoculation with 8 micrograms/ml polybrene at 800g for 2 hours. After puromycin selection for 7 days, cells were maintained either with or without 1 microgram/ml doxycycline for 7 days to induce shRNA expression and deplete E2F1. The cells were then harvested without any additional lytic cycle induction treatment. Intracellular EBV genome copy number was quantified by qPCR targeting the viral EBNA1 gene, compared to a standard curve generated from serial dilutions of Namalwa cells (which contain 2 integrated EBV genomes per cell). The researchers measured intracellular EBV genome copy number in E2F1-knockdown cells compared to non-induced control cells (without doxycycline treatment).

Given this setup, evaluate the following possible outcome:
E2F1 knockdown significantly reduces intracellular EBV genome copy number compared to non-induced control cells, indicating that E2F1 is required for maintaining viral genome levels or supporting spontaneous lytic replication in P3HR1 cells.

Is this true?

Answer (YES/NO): NO